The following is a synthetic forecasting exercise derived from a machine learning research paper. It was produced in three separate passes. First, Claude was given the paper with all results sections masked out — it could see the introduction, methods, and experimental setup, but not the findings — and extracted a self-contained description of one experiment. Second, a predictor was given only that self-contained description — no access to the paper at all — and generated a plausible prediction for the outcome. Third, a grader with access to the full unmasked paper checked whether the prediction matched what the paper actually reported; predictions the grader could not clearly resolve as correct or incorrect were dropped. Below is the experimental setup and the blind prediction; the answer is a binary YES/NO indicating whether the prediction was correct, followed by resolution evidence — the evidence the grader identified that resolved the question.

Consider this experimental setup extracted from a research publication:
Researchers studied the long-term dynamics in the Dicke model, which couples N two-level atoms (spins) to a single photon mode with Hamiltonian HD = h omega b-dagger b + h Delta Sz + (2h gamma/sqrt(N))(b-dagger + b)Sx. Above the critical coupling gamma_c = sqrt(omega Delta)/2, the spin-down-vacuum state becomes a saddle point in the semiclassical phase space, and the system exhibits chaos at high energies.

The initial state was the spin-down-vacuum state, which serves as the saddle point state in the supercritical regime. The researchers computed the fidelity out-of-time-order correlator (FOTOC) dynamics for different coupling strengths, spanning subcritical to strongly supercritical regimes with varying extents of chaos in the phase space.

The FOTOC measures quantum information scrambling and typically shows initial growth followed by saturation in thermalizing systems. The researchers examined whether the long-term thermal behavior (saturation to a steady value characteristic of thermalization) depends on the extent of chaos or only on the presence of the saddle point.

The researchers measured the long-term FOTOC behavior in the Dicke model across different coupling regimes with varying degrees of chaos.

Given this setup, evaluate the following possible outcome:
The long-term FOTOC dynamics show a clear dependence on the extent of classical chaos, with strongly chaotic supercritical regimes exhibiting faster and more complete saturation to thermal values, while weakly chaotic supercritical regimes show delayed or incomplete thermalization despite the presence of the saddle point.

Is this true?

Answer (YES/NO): YES